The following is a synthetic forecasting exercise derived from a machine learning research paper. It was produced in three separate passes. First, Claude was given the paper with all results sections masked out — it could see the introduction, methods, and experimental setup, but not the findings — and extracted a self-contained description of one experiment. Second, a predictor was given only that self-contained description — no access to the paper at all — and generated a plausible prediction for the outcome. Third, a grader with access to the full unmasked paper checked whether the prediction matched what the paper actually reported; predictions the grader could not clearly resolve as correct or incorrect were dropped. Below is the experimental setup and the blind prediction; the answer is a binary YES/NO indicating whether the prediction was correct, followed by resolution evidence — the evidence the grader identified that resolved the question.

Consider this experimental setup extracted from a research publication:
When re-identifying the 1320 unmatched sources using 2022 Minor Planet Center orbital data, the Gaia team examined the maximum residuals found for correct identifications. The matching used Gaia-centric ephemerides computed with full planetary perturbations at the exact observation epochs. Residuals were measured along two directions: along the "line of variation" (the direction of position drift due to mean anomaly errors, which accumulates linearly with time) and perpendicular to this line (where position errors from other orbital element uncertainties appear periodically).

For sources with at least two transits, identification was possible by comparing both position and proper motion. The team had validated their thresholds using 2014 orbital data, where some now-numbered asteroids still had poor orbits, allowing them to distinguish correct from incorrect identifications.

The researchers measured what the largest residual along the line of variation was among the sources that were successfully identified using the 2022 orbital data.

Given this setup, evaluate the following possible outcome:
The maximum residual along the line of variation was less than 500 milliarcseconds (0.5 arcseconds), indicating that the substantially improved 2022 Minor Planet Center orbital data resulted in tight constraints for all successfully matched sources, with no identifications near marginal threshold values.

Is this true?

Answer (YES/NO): NO